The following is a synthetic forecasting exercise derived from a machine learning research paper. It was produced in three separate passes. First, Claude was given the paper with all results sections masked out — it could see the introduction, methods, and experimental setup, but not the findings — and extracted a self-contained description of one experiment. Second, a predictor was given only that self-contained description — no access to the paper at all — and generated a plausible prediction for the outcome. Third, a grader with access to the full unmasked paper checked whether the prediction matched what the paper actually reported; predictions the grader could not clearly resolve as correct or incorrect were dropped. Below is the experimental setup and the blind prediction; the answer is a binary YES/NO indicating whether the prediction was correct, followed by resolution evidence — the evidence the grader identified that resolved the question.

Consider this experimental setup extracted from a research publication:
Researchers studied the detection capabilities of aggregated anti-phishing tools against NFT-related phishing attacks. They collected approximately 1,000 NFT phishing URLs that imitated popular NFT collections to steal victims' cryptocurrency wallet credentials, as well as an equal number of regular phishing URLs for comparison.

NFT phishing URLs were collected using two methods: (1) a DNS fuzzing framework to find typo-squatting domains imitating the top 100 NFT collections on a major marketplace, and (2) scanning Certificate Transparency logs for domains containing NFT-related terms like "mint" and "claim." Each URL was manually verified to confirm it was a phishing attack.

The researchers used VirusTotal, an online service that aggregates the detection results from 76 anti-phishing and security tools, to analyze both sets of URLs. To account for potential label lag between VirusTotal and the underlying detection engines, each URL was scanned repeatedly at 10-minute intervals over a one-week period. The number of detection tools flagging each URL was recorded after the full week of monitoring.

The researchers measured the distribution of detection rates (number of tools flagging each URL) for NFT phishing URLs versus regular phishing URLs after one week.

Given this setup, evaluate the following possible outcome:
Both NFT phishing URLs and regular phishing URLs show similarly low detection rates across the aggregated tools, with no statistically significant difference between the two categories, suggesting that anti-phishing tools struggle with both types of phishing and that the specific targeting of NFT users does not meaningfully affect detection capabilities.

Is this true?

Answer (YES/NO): NO